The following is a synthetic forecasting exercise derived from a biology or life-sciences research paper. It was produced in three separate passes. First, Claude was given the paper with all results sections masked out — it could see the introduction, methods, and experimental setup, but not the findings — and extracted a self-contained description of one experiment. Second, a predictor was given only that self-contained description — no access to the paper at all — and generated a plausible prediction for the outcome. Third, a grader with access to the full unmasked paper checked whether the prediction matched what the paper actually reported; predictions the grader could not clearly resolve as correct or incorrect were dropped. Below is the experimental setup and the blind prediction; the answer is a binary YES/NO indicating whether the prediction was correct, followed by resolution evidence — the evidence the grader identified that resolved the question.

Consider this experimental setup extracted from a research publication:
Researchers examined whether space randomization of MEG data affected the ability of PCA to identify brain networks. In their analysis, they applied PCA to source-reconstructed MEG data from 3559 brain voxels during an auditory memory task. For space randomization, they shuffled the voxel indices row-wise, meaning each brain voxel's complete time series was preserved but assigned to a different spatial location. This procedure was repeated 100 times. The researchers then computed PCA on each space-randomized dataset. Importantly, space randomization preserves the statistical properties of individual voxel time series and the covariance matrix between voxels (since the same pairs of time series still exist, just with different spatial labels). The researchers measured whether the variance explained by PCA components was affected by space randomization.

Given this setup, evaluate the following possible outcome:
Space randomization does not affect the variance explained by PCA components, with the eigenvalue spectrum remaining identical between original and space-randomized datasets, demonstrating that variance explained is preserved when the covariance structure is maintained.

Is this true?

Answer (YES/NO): YES